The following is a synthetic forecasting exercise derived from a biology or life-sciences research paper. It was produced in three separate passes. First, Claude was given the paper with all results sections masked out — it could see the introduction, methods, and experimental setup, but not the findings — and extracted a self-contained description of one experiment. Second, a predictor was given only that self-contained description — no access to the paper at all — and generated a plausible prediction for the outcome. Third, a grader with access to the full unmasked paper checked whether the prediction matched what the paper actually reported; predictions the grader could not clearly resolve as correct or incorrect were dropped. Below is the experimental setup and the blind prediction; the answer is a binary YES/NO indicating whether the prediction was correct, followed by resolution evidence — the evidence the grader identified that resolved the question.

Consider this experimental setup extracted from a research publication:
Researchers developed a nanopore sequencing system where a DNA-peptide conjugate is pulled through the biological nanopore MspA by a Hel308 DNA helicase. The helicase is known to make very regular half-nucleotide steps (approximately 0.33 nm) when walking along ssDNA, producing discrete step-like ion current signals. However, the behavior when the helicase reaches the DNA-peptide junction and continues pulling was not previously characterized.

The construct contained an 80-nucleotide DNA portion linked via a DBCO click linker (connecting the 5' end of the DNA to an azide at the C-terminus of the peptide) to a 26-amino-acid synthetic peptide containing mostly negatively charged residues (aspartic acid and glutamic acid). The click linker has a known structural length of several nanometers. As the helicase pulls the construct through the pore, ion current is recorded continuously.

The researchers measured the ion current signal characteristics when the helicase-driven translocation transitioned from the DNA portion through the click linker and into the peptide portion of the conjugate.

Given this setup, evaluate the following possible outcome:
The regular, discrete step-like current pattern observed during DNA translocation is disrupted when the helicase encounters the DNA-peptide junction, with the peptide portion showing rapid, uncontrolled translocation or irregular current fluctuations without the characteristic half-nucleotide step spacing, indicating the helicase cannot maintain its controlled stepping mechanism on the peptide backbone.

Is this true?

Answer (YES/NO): NO